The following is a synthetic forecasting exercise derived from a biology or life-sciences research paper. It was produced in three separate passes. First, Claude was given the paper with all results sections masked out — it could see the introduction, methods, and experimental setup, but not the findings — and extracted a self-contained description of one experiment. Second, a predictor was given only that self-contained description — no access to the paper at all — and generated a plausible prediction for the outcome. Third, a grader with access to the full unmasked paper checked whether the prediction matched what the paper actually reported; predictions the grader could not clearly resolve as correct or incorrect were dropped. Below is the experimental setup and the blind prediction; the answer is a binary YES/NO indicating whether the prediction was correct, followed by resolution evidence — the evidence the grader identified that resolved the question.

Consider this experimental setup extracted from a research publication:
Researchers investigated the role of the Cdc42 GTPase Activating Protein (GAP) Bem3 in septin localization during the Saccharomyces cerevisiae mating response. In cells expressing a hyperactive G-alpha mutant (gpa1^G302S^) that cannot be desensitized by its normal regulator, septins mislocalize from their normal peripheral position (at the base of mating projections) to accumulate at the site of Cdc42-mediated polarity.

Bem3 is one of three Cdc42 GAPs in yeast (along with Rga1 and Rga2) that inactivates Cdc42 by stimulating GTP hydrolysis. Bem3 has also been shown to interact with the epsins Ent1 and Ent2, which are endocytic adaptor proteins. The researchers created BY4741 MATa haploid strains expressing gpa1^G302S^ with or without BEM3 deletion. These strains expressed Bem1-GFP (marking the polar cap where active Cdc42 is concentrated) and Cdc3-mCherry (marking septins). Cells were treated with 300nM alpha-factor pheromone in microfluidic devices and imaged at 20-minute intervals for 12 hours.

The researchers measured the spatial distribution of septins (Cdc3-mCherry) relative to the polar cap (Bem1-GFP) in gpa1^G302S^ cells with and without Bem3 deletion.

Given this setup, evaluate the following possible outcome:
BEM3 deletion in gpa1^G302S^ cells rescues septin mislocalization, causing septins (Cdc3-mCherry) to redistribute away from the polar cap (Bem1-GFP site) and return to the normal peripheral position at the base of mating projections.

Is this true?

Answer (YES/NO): YES